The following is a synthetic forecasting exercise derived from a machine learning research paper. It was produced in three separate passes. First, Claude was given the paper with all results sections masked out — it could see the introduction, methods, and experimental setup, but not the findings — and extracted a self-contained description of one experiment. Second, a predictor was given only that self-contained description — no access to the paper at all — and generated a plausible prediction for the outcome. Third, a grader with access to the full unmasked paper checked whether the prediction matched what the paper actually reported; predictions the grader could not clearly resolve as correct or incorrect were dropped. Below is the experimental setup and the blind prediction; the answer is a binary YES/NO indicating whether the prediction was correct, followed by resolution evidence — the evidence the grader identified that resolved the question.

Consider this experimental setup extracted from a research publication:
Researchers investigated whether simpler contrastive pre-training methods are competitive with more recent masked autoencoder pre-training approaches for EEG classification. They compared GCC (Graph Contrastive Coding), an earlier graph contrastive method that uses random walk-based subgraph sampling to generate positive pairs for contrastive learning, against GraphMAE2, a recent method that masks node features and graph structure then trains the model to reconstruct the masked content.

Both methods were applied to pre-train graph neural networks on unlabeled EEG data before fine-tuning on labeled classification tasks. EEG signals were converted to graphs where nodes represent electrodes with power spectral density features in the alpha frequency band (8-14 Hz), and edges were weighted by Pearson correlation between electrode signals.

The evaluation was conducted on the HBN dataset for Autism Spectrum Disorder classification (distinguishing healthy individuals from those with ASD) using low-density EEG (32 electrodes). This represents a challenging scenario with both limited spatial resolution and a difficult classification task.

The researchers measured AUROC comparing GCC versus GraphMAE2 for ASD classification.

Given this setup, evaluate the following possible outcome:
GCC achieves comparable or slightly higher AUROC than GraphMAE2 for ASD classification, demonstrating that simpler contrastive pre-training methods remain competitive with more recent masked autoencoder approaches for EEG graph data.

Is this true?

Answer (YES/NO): YES